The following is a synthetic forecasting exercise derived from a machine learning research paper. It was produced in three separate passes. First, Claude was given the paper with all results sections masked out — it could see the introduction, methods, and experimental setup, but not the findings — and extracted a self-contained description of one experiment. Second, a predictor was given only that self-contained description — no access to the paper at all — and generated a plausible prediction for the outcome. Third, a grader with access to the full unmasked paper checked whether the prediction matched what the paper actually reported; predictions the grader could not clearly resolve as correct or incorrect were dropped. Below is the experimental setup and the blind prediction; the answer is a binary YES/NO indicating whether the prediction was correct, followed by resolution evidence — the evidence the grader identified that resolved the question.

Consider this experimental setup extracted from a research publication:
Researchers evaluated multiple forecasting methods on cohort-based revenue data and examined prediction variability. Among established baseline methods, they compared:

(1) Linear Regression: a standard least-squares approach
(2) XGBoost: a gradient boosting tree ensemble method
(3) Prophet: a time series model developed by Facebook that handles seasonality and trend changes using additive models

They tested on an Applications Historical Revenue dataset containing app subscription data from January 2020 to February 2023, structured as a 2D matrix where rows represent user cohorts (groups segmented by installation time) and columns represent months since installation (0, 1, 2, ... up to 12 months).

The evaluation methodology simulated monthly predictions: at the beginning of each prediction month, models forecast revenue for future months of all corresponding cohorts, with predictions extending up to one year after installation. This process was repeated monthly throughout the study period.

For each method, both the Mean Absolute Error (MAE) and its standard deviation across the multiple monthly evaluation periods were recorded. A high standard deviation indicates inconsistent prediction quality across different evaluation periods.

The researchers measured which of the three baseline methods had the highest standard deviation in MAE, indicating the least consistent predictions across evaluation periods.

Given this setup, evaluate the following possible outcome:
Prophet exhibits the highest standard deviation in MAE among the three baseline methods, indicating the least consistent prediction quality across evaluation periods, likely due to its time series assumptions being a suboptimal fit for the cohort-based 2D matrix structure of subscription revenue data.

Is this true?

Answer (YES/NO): YES